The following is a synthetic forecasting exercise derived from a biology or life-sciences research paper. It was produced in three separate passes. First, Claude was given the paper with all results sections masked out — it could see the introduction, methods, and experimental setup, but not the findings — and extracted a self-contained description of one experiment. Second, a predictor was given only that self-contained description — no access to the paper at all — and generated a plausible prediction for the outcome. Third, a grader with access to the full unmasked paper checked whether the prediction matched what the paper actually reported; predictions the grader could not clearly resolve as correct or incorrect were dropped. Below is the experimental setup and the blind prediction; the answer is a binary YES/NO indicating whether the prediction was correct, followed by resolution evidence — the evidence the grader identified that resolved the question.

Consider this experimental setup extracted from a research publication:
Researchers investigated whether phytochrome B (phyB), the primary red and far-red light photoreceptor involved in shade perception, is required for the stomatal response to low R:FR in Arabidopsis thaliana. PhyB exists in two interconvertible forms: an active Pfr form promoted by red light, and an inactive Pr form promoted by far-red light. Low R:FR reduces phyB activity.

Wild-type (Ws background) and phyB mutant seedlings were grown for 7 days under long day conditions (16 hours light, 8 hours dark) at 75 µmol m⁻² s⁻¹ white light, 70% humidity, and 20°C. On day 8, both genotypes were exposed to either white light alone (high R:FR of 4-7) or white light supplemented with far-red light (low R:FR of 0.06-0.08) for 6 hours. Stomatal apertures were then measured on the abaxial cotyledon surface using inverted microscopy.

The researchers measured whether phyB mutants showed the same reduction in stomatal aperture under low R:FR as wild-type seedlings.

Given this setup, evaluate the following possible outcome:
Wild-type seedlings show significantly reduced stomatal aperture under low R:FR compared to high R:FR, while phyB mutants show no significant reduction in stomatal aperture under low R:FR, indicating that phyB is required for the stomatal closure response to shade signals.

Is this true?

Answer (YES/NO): YES